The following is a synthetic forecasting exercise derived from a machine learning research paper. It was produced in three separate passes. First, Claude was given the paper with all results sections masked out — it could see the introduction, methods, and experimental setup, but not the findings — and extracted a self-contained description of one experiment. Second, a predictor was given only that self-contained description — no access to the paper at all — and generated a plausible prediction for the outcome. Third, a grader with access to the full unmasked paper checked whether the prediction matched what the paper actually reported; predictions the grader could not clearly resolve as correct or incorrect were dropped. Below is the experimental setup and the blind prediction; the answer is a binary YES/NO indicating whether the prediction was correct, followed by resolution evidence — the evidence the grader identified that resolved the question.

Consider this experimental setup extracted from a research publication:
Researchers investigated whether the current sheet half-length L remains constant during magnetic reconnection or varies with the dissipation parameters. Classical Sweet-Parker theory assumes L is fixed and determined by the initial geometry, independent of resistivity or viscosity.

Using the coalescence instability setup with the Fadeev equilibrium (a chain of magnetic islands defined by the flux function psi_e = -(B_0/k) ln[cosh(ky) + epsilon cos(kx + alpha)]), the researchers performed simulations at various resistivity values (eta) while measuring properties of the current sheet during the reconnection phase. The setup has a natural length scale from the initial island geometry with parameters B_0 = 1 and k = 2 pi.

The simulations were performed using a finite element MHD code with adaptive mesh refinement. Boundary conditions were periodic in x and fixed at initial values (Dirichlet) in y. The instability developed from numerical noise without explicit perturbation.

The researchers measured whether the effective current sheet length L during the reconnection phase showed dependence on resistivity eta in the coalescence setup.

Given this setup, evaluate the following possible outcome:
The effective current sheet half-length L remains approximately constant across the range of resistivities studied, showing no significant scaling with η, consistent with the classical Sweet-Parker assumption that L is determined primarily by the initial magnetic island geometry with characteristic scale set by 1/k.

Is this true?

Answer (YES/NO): NO